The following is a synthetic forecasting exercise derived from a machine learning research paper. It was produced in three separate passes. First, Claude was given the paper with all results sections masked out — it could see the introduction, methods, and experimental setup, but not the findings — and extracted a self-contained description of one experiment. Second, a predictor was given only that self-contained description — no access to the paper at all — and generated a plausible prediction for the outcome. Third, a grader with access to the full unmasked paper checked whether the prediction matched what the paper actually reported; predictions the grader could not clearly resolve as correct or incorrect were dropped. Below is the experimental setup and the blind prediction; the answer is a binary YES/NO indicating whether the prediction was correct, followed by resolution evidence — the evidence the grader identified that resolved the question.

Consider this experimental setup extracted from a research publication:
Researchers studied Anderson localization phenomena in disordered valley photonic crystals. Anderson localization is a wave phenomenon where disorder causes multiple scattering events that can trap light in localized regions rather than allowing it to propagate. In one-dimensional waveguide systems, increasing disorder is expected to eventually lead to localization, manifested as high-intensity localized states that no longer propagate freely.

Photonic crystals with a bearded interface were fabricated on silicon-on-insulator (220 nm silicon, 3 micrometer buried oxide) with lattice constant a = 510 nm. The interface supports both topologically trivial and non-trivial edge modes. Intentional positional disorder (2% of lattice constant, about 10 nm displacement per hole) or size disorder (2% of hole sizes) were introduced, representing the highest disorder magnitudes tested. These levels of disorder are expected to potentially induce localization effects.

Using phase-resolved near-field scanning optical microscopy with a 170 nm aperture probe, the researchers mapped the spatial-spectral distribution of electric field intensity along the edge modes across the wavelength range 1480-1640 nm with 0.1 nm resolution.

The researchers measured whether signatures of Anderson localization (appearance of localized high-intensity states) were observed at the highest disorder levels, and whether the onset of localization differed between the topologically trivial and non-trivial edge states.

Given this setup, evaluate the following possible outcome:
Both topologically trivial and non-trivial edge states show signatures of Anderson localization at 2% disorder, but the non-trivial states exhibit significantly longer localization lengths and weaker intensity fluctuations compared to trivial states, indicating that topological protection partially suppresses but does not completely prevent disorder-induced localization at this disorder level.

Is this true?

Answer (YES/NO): NO